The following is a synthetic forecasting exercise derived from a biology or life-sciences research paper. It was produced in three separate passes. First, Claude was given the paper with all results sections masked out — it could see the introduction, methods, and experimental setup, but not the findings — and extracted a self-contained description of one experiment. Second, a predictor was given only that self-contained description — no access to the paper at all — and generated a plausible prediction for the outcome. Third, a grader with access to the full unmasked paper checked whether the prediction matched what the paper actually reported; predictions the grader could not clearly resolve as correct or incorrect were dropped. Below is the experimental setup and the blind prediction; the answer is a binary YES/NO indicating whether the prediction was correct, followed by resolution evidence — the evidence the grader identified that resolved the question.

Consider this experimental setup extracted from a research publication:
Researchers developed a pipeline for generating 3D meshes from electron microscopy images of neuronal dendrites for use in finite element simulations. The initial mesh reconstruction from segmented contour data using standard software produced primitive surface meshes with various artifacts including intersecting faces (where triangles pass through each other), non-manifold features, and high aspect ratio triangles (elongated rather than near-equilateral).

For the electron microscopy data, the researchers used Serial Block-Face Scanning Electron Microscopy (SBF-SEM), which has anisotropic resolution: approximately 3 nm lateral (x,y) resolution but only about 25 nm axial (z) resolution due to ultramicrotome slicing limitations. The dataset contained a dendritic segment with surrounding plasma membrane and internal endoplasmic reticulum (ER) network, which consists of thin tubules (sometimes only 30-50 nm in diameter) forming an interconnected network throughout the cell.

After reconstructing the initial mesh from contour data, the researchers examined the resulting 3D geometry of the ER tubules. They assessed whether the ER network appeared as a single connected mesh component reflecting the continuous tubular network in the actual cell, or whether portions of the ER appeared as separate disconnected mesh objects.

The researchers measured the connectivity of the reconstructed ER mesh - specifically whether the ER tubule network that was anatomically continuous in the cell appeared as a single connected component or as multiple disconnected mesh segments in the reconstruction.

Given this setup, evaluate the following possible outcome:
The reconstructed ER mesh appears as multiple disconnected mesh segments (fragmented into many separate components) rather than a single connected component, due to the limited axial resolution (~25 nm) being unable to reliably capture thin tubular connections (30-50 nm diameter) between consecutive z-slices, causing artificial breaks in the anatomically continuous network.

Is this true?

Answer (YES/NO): YES